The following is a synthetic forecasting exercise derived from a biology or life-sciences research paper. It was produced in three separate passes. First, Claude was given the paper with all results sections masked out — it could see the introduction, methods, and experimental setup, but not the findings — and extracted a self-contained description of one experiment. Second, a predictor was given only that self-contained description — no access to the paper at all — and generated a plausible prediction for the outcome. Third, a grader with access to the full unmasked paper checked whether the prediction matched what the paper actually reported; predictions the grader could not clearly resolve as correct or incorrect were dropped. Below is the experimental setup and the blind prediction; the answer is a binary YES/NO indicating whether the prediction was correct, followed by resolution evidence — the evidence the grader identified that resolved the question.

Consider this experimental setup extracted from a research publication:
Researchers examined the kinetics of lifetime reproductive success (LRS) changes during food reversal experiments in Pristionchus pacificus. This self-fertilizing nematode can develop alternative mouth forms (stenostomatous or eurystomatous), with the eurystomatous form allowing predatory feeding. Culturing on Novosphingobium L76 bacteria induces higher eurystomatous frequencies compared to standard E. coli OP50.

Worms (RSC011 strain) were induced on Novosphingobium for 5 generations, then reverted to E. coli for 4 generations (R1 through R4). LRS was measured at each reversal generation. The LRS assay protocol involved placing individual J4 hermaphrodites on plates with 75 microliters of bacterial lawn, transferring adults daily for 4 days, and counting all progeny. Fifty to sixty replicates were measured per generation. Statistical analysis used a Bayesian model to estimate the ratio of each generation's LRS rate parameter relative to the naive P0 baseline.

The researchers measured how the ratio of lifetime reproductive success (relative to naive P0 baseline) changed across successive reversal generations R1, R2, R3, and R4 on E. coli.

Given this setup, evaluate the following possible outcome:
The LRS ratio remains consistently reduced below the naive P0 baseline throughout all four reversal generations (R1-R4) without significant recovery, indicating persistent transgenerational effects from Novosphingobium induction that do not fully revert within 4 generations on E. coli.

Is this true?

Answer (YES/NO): NO